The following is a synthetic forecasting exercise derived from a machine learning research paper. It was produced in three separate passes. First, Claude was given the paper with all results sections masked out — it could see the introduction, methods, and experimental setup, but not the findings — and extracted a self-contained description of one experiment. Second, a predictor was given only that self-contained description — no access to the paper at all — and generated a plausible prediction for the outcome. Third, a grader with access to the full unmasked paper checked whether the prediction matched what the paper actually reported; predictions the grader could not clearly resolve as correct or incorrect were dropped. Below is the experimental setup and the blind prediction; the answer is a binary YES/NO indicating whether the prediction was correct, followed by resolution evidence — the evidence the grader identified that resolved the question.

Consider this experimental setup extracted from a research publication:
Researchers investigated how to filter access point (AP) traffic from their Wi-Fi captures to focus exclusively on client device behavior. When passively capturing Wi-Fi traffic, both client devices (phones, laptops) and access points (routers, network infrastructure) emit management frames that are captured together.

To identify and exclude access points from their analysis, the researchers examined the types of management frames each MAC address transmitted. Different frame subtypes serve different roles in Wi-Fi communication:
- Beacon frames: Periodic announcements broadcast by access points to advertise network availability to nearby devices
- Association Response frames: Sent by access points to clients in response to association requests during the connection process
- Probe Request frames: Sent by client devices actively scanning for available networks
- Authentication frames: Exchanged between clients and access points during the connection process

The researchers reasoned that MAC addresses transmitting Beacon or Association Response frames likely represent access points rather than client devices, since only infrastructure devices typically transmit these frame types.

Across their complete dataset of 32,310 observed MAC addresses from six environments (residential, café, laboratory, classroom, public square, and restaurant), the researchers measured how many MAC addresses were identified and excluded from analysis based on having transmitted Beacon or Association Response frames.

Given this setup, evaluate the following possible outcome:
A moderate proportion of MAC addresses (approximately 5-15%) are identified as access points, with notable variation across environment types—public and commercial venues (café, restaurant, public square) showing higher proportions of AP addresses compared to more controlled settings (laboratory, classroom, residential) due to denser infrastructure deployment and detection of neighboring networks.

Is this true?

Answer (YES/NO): NO